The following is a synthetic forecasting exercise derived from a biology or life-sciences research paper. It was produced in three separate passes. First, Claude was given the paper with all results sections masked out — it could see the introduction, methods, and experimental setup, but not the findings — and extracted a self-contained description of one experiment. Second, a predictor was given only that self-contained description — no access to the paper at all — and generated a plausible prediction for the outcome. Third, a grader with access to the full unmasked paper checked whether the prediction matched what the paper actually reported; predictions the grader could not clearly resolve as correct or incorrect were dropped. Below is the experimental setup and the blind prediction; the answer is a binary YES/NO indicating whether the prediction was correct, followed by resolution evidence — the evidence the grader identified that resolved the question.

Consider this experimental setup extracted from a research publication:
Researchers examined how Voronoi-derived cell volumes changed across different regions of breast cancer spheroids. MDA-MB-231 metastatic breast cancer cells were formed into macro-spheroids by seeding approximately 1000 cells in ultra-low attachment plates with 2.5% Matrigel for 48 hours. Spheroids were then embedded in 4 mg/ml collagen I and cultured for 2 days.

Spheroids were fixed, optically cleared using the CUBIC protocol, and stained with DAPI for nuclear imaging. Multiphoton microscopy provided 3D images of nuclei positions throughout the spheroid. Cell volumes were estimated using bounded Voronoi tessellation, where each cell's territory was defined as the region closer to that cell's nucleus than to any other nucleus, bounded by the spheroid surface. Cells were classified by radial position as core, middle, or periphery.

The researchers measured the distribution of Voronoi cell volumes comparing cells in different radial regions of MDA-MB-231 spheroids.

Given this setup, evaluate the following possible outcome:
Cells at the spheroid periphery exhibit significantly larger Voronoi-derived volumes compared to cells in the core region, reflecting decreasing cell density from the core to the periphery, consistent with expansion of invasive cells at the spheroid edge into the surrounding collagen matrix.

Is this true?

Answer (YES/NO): NO